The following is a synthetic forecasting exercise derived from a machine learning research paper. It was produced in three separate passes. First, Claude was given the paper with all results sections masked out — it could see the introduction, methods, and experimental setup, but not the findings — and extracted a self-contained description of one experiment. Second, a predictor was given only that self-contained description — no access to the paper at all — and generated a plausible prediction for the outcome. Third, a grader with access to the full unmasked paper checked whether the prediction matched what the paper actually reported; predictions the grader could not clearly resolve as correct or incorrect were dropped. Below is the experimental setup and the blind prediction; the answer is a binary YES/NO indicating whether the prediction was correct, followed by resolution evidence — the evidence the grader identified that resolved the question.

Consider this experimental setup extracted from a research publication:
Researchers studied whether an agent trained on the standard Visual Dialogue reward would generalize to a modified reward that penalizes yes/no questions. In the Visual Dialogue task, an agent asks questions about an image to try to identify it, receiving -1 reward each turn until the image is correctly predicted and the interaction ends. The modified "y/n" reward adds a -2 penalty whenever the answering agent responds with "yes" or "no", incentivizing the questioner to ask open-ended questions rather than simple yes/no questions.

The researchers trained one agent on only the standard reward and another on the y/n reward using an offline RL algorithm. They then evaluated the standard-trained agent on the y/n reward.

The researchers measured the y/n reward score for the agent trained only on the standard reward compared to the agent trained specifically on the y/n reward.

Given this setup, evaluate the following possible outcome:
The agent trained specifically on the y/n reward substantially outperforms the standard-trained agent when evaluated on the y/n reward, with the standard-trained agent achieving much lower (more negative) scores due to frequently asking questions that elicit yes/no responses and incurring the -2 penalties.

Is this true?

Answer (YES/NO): YES